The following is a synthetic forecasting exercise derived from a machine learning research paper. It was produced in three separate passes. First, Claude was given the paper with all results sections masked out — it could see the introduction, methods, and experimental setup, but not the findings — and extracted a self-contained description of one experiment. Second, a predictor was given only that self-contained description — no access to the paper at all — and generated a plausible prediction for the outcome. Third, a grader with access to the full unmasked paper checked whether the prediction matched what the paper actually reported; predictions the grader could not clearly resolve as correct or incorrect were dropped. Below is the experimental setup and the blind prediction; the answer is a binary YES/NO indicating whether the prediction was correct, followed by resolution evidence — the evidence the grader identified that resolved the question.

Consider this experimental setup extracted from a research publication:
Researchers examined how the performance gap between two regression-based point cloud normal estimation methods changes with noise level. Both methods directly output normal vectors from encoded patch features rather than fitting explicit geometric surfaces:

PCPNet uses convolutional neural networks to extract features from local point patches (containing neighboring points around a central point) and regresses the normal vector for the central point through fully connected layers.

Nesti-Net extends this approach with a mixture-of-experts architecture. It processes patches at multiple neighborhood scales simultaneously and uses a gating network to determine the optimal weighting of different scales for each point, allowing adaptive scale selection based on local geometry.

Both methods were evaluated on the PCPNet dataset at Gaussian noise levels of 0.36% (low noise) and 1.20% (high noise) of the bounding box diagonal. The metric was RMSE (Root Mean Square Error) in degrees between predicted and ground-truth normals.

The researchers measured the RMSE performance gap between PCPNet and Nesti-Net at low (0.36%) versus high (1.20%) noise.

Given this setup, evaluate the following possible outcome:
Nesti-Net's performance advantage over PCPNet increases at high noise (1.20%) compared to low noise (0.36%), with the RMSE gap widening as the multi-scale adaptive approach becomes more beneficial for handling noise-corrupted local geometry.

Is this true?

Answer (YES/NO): NO